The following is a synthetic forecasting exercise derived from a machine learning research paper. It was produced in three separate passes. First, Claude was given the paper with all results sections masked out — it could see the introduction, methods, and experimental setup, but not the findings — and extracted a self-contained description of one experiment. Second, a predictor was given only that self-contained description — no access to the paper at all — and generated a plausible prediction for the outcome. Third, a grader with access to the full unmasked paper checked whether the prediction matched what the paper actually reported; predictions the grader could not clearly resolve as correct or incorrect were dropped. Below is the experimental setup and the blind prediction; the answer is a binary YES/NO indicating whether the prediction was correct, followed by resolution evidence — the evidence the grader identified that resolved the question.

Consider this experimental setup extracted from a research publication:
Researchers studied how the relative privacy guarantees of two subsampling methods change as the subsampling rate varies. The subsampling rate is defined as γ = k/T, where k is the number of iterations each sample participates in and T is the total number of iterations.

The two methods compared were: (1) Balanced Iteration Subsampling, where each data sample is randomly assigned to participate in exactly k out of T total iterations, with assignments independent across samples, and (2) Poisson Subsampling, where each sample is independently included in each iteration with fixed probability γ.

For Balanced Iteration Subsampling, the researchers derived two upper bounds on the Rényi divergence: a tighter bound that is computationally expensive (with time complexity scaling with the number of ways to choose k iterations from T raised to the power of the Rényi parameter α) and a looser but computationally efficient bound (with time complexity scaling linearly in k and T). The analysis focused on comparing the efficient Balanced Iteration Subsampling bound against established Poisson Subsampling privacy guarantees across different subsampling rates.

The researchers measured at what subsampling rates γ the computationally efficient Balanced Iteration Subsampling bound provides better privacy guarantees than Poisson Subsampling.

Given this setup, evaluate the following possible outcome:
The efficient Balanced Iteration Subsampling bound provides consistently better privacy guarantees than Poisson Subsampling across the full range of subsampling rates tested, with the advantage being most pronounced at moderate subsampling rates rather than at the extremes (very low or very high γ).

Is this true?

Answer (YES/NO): NO